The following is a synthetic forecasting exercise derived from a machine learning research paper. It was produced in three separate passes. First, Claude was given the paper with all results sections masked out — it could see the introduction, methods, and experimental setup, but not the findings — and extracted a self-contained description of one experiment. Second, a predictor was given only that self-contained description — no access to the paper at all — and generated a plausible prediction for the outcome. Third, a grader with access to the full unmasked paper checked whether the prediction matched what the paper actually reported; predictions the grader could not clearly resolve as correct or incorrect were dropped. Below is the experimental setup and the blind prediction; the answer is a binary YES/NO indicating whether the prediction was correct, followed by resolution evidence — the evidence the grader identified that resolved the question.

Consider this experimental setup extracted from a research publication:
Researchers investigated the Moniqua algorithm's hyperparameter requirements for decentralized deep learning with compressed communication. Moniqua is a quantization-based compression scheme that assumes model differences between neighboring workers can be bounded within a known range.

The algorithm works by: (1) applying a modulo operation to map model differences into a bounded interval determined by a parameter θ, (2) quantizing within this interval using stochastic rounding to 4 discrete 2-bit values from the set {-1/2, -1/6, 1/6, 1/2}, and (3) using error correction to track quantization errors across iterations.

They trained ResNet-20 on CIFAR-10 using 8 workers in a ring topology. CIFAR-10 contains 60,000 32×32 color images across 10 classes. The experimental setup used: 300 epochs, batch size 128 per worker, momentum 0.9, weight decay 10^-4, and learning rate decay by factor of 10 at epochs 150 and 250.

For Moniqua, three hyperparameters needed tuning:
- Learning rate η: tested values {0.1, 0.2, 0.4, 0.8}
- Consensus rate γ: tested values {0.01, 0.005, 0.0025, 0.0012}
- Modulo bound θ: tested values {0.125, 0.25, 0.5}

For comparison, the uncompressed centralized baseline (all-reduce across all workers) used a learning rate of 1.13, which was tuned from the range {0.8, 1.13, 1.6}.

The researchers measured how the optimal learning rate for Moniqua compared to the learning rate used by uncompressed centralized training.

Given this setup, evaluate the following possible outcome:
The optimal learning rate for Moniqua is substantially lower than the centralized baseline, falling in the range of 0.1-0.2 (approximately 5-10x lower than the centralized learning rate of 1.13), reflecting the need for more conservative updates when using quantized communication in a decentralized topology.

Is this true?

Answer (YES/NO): NO